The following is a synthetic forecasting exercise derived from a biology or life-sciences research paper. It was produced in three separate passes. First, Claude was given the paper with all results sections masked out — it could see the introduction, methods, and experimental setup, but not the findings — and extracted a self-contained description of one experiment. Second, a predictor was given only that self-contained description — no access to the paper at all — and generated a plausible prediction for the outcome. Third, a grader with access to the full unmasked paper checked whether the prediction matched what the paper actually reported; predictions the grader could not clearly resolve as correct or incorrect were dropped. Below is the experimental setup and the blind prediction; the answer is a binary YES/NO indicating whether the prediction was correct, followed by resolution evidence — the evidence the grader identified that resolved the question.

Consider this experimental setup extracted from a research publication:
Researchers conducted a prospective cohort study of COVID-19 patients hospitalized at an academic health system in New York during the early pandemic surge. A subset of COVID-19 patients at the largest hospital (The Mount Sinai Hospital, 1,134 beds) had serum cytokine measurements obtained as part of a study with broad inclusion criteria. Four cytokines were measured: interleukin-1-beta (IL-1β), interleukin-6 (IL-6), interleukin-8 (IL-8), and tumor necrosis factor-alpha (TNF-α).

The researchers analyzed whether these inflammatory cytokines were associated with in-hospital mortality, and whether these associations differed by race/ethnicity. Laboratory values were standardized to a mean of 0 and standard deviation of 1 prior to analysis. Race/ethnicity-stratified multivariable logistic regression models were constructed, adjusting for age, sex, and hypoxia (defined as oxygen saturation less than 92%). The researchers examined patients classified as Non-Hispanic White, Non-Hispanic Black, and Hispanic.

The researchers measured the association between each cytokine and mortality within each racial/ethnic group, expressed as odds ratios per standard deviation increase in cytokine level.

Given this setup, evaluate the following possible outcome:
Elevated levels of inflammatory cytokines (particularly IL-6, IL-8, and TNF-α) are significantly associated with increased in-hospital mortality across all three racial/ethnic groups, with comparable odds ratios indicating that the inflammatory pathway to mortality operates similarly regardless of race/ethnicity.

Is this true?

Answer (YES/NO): NO